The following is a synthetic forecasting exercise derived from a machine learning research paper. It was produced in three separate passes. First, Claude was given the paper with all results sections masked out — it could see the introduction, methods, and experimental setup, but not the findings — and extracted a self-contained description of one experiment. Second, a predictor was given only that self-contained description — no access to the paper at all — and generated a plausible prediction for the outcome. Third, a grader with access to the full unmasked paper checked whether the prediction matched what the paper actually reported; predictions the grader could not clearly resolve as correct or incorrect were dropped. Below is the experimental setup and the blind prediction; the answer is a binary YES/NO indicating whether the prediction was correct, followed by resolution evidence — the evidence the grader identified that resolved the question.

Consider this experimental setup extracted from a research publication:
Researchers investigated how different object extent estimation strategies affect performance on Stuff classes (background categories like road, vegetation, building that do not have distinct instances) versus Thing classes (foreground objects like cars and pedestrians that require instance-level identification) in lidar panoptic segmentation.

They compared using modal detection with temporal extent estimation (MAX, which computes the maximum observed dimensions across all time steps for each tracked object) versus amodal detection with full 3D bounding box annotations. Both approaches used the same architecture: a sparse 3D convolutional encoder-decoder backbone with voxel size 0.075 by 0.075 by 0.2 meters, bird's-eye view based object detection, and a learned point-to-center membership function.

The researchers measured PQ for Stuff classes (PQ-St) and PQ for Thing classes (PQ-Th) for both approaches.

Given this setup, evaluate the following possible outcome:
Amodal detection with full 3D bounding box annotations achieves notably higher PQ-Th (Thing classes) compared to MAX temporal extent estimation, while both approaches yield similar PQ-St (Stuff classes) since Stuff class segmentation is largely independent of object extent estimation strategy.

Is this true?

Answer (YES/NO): YES